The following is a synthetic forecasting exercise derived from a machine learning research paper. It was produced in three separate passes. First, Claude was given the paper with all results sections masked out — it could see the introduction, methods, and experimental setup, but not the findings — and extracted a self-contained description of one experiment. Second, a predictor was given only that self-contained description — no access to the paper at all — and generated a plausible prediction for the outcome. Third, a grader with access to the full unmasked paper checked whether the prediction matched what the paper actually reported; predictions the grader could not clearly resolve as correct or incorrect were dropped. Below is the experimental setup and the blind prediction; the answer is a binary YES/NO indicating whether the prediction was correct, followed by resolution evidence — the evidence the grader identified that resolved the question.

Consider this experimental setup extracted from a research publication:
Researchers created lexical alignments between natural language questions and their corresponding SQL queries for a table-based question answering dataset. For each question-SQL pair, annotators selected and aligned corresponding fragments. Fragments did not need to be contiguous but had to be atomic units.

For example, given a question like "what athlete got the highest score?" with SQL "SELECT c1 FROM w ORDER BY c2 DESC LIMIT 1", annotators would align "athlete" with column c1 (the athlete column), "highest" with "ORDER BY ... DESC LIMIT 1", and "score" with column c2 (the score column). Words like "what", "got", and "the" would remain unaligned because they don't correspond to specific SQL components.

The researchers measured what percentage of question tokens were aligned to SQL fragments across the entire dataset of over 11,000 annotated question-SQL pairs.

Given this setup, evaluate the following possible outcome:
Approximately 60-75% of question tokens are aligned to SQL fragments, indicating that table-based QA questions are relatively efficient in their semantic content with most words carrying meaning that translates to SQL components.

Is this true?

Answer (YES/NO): NO